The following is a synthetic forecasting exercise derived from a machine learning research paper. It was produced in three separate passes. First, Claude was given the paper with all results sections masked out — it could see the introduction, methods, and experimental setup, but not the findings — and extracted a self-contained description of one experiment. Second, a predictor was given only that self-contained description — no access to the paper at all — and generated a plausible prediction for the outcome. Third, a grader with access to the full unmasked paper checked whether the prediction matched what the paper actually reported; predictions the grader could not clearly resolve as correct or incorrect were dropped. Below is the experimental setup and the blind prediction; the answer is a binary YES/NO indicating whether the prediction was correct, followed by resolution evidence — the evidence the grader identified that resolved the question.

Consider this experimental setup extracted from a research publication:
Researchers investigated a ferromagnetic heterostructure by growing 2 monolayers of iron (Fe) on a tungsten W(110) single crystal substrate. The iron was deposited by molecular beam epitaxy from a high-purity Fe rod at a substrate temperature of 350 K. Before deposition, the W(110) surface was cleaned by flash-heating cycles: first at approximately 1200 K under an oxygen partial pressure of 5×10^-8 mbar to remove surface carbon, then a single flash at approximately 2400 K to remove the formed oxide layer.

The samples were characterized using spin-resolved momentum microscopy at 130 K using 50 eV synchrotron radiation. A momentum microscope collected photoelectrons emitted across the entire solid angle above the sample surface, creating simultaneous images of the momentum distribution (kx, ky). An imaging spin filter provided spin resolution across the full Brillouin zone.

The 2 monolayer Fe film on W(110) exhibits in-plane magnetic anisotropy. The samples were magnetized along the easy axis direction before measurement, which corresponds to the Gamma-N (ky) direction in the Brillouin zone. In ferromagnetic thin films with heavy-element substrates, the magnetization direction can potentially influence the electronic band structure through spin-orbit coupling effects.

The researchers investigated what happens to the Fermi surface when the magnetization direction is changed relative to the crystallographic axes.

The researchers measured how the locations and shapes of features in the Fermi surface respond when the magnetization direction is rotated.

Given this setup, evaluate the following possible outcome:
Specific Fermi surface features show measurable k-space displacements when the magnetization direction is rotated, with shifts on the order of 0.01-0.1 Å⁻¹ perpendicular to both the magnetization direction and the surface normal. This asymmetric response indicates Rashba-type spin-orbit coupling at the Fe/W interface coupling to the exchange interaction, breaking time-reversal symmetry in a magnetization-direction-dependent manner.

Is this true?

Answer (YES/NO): NO